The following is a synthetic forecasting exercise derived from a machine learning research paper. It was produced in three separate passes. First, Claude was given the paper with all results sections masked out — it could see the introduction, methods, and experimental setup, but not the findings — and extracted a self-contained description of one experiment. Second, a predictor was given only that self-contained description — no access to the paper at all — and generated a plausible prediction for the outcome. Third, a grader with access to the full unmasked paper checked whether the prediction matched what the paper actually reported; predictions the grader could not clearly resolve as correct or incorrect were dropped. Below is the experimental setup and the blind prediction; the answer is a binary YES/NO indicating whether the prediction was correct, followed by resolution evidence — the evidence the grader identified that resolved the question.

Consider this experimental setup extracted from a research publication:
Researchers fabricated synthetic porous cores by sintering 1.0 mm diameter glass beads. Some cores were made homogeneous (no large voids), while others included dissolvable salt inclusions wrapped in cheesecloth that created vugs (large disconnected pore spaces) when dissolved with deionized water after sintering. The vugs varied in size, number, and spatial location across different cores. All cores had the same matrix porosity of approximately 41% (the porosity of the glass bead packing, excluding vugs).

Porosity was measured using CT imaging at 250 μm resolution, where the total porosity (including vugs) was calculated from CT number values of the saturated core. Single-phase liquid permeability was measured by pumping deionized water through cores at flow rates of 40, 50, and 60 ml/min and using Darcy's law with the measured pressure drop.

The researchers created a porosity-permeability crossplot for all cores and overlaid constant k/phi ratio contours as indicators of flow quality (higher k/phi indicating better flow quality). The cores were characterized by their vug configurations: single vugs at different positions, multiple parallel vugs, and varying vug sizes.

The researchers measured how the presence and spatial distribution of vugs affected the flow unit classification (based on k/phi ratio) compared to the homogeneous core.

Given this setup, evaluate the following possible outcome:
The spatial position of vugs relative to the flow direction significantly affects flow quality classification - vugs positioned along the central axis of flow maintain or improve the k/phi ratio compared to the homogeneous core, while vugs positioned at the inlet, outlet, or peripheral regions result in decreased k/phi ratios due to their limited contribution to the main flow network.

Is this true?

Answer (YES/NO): NO